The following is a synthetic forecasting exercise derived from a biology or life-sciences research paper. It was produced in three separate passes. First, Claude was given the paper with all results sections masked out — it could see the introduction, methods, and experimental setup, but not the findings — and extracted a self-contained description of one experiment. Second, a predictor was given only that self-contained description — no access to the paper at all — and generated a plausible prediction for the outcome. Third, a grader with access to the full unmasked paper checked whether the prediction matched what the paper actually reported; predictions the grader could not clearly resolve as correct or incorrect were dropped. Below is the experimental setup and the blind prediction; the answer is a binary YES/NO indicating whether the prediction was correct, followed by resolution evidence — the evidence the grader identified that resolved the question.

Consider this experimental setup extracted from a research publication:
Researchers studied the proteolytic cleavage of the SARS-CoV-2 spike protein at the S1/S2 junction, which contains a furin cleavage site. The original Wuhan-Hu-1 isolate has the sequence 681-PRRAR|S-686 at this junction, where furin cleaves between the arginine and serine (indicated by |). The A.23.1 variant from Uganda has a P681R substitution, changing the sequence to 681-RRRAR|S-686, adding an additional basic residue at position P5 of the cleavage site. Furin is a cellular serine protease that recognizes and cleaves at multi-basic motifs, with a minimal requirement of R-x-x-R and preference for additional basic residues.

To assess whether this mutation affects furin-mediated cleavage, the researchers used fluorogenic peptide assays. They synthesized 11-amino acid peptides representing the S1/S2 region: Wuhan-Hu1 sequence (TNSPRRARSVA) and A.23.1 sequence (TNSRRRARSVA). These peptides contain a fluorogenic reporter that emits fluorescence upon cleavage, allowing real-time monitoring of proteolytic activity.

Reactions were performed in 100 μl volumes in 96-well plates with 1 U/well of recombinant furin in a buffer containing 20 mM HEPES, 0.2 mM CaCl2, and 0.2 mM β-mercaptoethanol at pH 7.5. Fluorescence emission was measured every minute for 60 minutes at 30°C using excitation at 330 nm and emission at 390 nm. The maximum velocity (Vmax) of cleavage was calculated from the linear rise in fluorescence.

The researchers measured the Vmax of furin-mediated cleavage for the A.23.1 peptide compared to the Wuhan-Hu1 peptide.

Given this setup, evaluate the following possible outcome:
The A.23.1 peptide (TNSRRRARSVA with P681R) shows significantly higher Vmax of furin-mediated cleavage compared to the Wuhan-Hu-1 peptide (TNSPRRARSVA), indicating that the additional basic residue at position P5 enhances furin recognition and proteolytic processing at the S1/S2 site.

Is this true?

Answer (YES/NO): YES